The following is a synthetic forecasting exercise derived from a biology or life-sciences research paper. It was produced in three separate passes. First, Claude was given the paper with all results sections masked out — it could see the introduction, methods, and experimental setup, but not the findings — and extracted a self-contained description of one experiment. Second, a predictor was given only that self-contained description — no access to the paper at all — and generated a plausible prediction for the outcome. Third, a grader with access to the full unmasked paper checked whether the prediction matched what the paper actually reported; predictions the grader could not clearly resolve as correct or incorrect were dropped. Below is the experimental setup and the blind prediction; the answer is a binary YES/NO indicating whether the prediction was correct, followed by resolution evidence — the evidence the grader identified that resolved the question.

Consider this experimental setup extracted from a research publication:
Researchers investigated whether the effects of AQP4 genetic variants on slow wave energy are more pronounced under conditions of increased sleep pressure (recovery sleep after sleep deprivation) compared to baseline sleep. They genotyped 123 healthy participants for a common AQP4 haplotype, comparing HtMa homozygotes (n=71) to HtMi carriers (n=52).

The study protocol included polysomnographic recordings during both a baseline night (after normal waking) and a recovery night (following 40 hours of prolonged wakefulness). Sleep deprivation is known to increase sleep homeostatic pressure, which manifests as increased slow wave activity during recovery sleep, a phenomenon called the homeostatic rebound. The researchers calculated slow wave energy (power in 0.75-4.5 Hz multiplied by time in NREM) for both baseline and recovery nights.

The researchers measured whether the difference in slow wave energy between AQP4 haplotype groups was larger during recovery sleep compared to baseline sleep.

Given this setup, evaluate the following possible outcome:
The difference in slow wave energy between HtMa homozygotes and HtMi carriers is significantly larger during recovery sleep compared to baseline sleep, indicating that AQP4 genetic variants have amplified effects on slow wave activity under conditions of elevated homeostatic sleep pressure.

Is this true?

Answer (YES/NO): NO